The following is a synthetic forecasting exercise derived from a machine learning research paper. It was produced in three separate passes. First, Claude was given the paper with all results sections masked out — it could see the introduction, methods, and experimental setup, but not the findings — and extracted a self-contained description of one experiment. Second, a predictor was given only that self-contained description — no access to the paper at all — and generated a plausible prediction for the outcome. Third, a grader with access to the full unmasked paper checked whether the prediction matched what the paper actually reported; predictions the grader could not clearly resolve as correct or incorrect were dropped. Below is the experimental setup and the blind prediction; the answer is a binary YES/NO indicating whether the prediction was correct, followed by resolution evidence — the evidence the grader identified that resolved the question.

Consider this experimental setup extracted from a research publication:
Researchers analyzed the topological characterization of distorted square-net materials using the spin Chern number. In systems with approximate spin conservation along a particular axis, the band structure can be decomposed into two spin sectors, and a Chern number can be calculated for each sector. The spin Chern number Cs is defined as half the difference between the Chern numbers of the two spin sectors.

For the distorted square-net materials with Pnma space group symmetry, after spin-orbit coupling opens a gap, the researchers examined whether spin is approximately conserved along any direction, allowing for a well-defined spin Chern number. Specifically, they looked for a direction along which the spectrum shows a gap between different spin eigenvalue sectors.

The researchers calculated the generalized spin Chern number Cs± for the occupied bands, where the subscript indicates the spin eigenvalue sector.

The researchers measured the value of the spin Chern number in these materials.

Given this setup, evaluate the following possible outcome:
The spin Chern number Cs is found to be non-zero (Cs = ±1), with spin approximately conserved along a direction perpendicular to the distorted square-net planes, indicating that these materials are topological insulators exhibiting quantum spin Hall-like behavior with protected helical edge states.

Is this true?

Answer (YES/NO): NO